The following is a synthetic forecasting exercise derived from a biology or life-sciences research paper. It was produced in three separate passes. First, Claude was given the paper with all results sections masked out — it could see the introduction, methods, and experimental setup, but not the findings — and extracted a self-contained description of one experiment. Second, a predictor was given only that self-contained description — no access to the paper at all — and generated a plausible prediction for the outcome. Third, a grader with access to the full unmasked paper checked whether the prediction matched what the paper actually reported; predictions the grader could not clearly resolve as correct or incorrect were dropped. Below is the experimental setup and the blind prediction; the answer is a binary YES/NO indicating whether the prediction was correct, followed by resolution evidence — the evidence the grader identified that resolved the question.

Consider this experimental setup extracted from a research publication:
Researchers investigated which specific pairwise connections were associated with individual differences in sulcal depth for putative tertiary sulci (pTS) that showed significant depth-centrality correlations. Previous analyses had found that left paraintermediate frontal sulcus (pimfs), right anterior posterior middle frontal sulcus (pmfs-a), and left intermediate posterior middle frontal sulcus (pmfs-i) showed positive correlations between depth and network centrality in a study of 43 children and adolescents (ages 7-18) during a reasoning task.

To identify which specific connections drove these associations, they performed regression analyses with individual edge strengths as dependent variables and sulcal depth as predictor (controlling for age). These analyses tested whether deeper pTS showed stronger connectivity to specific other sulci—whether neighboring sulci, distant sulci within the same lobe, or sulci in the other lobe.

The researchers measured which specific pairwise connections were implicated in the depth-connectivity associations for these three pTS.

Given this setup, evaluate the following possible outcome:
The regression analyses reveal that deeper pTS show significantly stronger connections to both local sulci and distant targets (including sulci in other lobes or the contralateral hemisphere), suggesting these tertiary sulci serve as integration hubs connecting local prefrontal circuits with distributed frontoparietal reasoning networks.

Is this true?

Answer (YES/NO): NO